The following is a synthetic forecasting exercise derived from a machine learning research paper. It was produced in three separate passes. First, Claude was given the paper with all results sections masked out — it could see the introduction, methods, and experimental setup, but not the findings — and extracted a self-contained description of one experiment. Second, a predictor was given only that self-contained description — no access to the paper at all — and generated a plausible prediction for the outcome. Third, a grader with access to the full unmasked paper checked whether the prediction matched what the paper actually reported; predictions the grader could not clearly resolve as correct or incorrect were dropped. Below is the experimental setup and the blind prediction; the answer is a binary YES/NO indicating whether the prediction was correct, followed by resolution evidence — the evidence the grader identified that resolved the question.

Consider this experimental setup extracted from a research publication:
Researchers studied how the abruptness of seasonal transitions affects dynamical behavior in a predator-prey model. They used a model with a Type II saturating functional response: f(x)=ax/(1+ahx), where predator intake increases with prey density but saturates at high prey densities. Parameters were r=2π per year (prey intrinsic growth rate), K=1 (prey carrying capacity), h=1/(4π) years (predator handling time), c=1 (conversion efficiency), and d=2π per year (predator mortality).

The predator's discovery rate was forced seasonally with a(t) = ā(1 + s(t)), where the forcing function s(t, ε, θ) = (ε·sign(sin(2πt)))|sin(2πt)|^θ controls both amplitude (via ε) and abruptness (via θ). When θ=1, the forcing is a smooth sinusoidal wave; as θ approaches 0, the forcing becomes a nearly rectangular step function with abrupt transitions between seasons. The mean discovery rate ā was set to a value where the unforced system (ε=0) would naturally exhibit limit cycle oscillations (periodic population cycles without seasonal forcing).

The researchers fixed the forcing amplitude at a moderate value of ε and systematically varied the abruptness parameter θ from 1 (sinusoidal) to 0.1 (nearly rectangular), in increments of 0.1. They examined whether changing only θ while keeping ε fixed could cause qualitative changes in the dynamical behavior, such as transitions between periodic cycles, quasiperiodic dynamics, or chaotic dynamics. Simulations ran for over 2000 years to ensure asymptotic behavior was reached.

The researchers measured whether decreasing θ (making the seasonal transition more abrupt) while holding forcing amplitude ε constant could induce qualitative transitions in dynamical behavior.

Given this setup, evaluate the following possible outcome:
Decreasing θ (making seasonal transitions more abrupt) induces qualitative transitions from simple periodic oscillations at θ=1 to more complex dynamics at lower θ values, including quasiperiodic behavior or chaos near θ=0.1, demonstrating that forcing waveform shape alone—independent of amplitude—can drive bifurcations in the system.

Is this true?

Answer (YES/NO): YES